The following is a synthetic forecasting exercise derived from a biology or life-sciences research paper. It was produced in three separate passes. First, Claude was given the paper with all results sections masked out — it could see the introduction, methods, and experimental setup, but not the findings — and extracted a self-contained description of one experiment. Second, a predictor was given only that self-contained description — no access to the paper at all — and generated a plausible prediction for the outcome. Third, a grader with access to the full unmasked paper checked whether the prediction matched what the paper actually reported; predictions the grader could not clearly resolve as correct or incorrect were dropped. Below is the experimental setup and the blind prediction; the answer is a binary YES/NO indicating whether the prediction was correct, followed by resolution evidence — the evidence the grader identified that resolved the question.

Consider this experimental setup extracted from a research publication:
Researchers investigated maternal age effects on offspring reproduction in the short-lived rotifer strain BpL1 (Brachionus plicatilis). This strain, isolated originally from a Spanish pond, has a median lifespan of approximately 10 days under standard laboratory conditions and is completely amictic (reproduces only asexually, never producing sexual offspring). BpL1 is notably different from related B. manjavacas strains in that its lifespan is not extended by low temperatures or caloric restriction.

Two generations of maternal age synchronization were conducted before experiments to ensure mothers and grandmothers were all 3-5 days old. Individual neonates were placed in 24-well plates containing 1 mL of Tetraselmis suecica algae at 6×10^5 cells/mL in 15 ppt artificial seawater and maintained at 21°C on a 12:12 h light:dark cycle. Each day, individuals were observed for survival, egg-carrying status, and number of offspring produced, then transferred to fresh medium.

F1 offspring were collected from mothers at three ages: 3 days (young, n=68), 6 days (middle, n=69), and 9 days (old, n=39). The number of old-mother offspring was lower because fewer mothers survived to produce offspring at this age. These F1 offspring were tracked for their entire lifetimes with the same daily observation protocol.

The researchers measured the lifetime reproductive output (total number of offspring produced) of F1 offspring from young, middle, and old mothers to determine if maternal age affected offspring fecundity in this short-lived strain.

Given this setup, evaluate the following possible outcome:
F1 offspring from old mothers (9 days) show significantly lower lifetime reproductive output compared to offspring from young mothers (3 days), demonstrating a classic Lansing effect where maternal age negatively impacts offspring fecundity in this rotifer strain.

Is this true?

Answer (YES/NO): NO